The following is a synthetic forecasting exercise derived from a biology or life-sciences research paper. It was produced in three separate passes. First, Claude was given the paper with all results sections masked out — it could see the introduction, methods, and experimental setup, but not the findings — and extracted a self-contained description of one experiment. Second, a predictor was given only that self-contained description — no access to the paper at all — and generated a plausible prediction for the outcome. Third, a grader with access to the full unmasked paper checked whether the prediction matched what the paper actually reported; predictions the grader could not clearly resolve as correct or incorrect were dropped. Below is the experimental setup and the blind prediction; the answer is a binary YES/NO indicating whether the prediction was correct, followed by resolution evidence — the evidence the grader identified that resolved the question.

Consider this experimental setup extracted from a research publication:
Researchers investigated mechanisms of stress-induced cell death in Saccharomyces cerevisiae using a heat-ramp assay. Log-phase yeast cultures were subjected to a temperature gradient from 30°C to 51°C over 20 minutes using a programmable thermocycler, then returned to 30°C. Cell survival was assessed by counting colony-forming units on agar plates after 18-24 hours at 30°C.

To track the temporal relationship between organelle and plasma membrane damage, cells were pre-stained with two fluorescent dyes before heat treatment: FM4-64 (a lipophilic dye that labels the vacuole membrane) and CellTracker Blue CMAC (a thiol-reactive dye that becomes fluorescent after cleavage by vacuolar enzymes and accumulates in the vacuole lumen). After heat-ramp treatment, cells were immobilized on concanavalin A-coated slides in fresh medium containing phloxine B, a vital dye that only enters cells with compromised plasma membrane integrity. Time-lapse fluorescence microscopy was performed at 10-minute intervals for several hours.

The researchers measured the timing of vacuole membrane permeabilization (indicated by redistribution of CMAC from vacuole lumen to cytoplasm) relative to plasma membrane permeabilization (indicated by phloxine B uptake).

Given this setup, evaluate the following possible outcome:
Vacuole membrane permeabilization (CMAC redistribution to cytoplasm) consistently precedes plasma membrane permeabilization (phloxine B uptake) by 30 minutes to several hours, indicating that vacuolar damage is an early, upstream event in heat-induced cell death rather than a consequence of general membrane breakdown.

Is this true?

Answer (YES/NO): YES